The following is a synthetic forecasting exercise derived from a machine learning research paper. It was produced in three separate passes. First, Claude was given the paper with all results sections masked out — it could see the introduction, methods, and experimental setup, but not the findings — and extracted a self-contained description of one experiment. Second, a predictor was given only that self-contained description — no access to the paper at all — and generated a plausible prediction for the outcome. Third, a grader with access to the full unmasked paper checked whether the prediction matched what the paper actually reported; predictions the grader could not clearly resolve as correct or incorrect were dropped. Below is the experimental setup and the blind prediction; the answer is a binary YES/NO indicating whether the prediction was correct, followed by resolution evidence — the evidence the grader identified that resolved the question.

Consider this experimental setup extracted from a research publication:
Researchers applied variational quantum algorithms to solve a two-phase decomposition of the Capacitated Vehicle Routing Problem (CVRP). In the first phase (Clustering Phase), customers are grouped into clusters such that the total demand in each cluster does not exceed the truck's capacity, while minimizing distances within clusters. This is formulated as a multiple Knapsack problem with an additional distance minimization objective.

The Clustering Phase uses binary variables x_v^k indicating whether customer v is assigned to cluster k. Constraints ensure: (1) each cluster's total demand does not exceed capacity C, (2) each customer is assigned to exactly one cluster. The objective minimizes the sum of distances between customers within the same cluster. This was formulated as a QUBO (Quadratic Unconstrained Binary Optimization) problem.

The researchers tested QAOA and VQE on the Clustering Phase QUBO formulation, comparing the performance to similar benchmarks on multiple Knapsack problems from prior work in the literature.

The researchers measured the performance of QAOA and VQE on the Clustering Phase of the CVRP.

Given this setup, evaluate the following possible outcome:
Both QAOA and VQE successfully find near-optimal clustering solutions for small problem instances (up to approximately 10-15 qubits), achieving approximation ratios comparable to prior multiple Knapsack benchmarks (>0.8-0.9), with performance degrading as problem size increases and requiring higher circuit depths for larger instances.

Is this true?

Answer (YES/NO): NO